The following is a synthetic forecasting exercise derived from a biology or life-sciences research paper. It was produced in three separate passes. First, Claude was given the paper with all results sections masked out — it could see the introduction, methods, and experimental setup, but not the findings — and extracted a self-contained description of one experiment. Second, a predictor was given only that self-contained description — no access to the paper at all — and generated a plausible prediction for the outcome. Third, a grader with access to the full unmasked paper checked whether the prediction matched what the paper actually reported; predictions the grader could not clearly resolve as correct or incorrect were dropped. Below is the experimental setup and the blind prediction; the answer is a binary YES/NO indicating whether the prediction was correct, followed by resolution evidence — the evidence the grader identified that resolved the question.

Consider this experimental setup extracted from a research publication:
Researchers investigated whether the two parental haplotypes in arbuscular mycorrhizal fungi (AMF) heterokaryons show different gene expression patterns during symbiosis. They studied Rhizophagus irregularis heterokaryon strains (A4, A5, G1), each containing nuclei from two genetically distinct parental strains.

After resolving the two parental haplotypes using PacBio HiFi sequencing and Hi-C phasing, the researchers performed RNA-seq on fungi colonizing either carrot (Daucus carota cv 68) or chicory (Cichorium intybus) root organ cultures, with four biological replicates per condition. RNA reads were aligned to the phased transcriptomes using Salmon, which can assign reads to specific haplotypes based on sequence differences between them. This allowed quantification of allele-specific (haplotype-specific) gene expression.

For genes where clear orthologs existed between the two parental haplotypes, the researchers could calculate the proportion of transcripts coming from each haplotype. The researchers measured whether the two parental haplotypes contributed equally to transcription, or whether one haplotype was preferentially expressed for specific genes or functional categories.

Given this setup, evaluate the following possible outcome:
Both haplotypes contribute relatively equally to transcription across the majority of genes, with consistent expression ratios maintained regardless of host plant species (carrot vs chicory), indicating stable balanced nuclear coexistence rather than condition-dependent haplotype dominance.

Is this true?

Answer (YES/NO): NO